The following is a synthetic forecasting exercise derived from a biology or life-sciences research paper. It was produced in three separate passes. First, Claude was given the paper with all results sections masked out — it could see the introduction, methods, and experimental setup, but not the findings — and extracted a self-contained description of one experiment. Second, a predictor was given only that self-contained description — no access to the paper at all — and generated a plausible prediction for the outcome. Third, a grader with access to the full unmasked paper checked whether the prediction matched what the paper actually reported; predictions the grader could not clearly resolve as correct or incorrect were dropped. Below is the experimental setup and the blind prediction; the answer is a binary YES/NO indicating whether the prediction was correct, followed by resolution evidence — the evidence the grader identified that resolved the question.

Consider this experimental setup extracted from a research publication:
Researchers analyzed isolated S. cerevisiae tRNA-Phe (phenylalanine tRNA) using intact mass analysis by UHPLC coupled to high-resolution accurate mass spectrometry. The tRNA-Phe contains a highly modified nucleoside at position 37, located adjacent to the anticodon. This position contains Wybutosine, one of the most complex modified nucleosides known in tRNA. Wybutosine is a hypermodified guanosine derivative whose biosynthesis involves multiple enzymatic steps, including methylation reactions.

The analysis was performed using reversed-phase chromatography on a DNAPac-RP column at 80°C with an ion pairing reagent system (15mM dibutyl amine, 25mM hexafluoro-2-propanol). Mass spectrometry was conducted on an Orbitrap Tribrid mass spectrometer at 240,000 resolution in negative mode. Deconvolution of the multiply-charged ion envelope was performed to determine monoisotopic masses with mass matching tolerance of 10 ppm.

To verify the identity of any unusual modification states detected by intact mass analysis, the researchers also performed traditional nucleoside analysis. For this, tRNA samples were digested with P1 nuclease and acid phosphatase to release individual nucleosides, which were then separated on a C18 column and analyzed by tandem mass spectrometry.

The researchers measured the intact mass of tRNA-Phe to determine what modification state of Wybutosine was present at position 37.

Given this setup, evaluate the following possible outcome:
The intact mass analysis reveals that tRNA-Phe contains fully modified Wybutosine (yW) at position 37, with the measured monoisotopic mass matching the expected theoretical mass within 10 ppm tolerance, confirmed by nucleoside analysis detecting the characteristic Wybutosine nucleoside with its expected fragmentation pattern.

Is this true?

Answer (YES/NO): NO